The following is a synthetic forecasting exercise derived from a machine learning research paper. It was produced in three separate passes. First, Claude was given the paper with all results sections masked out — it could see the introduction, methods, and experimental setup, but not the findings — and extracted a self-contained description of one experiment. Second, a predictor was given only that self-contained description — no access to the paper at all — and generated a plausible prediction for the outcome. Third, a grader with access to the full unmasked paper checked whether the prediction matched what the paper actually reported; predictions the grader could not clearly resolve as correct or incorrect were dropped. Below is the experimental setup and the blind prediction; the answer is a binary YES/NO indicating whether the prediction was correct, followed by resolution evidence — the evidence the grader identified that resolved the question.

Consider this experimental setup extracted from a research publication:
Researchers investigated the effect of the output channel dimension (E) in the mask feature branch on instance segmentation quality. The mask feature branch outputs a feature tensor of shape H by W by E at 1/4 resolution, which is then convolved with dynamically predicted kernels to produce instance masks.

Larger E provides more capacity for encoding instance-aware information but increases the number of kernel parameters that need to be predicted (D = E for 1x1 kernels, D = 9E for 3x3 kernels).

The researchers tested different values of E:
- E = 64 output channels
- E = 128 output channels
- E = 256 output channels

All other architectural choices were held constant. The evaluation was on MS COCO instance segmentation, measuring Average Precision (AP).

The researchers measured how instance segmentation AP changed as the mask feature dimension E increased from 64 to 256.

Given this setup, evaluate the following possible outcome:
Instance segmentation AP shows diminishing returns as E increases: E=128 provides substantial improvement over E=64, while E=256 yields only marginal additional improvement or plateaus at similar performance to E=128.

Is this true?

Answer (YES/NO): NO